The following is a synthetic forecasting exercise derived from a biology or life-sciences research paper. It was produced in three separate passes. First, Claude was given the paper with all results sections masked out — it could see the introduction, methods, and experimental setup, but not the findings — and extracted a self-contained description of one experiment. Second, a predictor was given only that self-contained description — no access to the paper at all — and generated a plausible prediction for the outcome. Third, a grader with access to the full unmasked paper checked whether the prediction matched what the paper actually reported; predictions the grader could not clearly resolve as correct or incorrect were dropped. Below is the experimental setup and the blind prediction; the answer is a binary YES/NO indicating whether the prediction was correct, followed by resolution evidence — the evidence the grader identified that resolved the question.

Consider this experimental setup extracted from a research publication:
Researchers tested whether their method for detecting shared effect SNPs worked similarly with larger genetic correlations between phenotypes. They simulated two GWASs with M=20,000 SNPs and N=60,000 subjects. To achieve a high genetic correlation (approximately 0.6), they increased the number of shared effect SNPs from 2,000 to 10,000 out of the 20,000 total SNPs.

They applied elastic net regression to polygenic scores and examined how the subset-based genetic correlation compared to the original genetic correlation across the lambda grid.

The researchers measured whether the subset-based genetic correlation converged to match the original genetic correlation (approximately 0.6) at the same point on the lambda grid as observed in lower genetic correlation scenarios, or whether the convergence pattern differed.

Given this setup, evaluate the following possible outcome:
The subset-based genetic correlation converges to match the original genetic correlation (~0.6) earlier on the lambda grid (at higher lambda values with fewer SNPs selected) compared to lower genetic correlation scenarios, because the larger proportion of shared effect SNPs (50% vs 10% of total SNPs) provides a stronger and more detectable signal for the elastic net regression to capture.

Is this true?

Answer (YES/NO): NO